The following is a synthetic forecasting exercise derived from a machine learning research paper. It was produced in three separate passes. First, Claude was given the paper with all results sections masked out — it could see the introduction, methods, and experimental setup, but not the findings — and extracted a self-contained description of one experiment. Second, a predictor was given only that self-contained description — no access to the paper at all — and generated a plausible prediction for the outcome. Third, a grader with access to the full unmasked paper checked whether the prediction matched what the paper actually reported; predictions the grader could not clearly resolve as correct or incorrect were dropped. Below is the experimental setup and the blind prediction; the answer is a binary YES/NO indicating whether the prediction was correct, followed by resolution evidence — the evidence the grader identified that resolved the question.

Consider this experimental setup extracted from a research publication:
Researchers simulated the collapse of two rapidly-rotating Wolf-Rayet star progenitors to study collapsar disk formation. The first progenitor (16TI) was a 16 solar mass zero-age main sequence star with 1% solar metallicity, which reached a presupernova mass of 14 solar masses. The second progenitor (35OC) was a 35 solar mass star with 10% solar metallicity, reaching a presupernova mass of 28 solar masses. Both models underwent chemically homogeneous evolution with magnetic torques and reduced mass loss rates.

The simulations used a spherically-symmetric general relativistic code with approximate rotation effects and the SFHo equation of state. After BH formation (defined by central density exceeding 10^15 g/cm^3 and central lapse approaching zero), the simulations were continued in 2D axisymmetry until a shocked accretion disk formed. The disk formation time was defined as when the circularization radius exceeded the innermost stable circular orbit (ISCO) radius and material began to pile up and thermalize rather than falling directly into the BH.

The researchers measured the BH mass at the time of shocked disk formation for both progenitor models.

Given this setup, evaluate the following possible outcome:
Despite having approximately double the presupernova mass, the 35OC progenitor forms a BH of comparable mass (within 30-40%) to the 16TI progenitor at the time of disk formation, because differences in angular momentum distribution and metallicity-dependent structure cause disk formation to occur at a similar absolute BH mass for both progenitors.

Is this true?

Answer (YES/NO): NO